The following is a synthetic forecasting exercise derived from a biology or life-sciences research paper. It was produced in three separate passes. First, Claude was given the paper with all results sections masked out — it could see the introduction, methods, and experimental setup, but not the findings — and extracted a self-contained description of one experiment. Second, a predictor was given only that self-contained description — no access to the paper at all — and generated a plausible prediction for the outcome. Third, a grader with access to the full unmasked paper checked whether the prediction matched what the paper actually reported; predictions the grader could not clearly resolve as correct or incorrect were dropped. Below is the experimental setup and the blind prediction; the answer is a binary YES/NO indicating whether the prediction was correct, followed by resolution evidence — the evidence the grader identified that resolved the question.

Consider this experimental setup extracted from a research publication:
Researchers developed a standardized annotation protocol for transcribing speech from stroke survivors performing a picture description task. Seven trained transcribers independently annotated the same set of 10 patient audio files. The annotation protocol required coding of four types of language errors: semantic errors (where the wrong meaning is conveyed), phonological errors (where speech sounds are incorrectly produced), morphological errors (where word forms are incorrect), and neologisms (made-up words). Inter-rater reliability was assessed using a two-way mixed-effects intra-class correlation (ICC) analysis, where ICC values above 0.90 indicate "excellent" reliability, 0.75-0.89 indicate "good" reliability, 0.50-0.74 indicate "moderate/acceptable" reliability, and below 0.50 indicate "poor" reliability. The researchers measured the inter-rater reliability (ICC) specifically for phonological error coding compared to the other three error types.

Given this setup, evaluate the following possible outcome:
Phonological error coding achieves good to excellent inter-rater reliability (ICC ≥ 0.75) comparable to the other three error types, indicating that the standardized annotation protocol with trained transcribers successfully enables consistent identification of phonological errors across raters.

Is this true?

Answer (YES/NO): NO